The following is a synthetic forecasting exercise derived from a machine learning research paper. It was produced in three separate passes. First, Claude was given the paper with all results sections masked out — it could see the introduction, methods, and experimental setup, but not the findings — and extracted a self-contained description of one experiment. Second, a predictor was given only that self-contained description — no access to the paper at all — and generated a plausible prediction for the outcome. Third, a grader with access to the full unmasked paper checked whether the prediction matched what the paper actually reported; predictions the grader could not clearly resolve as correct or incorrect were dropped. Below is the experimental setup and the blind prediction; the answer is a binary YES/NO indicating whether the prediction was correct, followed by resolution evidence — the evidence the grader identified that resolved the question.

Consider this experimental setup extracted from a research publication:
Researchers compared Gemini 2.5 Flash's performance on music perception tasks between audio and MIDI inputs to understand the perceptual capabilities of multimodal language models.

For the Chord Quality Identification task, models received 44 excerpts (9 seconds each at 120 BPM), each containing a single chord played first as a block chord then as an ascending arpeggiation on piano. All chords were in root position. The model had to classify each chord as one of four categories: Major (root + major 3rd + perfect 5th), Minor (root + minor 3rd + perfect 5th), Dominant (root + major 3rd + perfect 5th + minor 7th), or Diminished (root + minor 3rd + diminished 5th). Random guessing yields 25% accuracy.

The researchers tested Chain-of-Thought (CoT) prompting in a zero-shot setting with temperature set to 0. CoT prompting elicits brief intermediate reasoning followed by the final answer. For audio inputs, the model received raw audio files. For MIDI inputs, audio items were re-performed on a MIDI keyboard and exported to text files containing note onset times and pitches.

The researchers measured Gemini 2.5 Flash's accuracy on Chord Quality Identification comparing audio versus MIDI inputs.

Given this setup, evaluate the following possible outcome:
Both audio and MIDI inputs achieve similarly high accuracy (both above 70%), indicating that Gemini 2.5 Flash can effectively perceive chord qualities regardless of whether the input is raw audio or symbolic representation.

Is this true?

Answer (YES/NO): NO